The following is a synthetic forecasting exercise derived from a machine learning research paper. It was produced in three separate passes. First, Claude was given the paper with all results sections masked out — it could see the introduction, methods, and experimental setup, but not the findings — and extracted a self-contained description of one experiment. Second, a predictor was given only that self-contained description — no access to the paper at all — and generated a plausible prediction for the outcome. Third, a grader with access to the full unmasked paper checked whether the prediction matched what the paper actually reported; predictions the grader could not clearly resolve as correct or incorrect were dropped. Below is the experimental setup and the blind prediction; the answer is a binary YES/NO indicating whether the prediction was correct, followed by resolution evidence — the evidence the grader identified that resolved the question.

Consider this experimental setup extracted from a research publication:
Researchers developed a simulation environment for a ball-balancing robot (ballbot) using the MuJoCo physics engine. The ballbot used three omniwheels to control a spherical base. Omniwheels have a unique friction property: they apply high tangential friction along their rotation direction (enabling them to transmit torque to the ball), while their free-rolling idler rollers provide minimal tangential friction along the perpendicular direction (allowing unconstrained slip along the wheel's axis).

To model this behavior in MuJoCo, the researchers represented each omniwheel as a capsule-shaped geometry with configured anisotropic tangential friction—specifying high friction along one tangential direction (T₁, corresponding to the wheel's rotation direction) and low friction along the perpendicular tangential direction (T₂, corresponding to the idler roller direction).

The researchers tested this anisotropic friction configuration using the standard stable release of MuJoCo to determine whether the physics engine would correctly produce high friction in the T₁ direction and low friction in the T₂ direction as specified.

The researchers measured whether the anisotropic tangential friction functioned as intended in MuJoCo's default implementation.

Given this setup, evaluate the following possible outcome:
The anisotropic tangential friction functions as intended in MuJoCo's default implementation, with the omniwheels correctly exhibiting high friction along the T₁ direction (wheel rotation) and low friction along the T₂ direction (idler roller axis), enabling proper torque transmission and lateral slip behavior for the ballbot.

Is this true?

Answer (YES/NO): NO